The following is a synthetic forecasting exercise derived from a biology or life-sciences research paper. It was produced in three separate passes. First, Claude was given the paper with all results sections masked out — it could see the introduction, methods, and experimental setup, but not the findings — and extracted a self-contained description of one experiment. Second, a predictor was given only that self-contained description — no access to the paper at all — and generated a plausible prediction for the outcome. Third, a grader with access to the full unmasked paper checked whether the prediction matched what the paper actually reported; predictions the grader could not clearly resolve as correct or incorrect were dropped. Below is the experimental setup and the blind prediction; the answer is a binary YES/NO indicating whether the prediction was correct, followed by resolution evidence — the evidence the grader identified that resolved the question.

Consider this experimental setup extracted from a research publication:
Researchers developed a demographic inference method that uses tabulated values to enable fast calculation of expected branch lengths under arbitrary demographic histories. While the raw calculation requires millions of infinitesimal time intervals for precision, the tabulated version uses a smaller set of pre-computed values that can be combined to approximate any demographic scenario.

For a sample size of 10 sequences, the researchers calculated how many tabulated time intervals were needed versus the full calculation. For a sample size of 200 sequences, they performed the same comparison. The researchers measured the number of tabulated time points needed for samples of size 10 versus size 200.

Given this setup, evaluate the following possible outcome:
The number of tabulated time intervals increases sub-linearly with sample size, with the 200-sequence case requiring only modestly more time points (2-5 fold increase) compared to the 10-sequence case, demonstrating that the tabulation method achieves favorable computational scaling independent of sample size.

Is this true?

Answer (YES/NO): YES